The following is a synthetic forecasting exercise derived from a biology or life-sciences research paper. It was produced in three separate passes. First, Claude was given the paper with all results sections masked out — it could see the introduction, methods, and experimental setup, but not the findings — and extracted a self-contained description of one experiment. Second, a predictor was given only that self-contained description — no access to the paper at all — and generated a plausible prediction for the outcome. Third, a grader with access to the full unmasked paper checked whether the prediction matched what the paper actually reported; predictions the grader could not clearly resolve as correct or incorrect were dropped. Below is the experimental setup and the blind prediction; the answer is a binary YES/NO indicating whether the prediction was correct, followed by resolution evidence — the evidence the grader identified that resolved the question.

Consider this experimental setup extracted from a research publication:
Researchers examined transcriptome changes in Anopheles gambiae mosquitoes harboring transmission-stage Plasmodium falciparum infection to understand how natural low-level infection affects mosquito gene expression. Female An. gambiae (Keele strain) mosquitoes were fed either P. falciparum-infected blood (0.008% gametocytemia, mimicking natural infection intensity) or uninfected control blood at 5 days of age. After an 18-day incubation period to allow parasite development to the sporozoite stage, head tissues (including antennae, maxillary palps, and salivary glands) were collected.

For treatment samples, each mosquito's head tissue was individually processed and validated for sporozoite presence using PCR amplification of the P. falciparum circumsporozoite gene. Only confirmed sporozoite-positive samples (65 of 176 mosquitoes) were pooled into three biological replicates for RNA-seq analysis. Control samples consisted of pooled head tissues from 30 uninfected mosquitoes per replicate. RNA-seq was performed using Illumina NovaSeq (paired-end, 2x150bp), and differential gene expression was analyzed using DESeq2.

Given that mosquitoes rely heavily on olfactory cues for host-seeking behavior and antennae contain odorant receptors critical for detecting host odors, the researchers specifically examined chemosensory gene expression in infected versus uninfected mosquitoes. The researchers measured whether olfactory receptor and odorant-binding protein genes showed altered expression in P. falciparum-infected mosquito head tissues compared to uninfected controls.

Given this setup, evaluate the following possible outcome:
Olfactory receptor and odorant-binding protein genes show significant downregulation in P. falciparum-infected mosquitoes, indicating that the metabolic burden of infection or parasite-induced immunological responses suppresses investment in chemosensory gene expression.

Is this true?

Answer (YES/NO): NO